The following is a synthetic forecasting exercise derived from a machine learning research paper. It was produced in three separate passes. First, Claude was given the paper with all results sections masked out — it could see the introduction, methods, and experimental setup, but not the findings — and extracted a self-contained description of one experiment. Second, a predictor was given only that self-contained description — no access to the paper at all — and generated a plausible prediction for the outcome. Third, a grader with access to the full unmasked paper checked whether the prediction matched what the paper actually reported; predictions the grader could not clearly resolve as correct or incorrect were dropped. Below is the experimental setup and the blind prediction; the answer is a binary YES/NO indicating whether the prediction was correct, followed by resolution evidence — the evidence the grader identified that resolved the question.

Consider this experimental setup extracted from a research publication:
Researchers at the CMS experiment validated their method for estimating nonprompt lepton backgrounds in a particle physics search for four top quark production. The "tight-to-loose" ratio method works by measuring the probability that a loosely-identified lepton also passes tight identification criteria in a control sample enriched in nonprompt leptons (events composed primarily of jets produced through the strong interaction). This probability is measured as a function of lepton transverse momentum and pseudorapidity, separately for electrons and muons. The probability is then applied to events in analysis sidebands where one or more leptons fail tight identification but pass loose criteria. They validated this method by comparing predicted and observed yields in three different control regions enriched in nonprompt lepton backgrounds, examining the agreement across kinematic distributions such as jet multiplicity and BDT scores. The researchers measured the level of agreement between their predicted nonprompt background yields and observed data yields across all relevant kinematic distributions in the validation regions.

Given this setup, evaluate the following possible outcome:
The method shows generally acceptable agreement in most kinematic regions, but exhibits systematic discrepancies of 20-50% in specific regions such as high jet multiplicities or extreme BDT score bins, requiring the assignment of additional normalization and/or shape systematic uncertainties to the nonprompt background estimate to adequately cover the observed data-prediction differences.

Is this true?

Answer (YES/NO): NO